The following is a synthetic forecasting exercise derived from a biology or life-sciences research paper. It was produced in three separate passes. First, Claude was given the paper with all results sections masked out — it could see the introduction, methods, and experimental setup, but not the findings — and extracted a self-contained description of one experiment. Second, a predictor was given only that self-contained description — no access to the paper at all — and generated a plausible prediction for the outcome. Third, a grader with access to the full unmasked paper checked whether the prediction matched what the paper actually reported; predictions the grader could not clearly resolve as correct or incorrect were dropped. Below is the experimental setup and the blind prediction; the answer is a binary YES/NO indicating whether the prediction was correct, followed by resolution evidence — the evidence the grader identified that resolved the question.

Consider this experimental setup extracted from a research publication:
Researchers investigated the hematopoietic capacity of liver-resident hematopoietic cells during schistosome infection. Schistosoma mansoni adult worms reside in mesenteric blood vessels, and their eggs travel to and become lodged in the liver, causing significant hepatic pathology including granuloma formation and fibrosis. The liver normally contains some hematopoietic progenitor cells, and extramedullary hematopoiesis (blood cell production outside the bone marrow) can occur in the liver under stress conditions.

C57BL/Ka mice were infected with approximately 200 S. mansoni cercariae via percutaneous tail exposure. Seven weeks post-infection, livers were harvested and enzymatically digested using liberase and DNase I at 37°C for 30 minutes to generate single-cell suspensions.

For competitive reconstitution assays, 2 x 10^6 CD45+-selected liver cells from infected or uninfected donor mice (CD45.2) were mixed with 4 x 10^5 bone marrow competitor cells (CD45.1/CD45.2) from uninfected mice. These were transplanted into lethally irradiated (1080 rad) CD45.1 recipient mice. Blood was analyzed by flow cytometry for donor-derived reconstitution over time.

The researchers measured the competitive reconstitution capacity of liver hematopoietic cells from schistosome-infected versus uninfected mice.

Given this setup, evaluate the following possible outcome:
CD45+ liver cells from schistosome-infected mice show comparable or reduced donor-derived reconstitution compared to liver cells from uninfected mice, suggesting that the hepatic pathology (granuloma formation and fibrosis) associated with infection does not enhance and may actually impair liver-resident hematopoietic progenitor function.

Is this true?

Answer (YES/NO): NO